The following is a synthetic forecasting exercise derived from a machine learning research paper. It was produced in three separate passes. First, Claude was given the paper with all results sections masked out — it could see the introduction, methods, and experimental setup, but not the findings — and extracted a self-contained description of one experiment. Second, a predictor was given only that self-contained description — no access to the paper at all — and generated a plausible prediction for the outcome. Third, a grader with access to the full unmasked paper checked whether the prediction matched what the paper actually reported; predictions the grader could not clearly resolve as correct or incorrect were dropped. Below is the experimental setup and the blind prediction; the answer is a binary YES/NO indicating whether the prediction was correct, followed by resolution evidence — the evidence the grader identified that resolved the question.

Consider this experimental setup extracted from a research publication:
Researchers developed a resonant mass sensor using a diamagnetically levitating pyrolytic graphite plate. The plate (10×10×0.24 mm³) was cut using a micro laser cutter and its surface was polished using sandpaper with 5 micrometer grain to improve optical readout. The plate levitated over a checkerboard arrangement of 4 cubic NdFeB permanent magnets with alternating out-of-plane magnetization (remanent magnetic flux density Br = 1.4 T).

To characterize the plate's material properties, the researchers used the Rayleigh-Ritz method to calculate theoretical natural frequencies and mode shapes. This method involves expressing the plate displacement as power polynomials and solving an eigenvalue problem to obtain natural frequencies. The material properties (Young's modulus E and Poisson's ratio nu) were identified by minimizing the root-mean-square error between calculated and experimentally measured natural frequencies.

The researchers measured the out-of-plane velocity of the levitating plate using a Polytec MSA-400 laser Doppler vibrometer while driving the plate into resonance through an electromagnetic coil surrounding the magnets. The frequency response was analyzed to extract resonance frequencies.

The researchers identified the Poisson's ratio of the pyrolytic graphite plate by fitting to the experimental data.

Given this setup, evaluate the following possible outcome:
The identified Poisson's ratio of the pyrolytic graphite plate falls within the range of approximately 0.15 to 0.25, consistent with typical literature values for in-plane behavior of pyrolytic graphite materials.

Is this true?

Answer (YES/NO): NO